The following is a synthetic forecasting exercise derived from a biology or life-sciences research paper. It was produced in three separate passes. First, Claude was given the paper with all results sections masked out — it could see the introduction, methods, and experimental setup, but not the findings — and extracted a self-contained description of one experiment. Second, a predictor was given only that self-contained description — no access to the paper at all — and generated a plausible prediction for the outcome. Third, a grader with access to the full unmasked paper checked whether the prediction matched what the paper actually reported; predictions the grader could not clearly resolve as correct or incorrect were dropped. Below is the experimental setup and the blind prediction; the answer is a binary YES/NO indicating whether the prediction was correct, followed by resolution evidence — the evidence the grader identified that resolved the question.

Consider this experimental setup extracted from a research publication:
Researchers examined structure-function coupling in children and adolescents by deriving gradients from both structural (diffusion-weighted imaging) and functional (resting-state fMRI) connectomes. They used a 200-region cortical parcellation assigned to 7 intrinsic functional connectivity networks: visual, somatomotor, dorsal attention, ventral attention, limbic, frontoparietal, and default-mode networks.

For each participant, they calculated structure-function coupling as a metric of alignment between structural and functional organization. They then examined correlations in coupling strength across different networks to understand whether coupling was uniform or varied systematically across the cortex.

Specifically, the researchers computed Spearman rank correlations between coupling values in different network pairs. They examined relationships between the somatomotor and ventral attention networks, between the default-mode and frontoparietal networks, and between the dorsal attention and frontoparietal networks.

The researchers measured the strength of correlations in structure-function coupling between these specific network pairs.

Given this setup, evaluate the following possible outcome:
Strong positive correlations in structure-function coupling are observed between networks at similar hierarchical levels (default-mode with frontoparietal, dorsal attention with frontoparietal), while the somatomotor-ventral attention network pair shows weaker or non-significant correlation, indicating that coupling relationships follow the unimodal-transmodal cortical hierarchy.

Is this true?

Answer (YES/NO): NO